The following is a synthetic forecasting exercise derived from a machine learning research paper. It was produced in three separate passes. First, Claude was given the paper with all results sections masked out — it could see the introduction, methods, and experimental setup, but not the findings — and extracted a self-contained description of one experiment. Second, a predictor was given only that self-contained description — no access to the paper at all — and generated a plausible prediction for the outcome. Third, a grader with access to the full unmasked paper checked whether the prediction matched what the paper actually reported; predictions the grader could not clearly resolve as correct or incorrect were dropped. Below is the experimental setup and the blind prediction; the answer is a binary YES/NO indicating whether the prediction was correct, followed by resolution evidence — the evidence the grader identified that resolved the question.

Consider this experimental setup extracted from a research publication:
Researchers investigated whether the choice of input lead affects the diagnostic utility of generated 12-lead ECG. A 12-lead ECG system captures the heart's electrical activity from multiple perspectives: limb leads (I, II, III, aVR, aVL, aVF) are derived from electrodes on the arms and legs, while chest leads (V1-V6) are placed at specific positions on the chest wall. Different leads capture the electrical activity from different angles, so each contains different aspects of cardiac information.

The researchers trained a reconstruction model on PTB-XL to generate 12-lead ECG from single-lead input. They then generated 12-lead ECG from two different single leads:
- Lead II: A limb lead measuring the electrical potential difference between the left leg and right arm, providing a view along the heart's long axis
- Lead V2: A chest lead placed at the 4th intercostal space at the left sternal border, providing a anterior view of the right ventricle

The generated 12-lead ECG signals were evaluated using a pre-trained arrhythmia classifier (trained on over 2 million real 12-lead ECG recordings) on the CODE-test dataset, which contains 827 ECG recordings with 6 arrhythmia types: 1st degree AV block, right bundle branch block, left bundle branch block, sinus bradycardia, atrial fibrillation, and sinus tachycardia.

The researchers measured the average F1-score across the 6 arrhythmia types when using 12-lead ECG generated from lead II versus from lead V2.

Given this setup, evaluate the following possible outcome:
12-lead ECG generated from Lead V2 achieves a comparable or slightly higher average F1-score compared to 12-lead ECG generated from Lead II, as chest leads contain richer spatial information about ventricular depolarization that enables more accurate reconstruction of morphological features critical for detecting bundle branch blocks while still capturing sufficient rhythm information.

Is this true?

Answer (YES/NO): NO